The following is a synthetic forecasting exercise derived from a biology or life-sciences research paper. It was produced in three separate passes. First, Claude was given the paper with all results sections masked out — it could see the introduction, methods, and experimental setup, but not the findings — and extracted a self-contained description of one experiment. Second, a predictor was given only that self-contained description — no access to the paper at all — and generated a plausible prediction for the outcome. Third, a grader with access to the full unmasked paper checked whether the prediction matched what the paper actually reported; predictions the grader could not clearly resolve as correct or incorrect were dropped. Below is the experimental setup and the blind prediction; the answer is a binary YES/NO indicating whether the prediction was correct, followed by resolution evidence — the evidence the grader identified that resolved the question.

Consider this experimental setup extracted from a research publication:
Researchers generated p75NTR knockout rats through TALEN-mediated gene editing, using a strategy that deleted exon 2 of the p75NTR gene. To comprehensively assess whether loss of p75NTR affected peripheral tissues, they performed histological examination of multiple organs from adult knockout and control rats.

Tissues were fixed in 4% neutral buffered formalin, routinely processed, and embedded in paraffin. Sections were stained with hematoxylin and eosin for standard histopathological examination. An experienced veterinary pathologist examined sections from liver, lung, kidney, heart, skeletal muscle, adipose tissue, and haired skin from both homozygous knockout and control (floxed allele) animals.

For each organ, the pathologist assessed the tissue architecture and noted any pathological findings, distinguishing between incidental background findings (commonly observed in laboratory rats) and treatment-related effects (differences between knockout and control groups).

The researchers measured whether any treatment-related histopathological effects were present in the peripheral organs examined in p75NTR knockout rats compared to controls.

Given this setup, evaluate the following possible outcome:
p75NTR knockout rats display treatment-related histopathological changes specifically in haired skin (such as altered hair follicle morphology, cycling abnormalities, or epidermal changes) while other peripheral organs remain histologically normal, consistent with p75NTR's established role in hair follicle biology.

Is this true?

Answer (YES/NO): NO